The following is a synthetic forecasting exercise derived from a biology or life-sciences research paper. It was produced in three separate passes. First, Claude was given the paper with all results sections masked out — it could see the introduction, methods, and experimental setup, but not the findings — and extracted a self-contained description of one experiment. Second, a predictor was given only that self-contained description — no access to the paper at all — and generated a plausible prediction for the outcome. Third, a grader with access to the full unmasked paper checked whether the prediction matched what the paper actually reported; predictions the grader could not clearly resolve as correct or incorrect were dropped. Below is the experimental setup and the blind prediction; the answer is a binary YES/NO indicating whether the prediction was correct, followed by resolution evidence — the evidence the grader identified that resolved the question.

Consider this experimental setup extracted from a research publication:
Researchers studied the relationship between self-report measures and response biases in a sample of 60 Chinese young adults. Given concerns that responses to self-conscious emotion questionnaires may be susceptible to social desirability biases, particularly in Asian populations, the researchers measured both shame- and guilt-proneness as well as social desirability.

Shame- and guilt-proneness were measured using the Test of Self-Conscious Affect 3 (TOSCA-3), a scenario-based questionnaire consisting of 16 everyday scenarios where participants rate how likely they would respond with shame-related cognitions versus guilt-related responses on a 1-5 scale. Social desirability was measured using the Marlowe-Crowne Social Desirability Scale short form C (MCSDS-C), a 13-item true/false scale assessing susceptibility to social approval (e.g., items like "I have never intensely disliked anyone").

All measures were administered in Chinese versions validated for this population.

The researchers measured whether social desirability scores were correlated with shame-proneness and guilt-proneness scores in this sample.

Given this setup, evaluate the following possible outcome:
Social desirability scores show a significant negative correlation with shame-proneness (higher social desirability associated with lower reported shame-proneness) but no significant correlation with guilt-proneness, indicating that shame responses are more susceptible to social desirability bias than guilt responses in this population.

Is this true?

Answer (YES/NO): NO